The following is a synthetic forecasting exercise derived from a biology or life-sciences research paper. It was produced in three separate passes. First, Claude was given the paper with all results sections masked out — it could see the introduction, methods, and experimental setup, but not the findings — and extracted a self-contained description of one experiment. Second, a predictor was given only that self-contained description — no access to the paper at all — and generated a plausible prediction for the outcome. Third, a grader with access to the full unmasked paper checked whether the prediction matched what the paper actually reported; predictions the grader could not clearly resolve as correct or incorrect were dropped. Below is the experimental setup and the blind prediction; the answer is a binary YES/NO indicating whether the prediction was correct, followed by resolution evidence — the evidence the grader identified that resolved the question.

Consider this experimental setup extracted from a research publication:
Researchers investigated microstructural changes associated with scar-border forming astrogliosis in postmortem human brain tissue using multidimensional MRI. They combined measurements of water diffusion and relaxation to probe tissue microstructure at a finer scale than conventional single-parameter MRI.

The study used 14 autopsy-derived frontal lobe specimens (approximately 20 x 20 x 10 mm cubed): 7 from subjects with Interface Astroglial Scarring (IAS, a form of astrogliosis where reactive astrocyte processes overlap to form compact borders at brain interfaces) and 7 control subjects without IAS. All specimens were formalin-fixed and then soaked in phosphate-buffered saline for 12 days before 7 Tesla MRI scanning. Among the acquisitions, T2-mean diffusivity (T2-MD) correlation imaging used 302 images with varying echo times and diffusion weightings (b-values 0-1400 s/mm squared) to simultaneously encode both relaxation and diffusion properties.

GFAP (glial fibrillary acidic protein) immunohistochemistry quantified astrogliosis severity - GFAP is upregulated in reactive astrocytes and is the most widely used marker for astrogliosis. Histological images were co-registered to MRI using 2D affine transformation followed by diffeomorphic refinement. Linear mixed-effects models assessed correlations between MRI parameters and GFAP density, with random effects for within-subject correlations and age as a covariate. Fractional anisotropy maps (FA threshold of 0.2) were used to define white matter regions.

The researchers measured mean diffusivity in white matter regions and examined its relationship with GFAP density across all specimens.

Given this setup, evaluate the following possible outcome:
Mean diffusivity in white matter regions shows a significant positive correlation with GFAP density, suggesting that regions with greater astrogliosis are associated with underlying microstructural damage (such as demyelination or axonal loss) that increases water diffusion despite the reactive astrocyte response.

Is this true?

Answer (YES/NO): NO